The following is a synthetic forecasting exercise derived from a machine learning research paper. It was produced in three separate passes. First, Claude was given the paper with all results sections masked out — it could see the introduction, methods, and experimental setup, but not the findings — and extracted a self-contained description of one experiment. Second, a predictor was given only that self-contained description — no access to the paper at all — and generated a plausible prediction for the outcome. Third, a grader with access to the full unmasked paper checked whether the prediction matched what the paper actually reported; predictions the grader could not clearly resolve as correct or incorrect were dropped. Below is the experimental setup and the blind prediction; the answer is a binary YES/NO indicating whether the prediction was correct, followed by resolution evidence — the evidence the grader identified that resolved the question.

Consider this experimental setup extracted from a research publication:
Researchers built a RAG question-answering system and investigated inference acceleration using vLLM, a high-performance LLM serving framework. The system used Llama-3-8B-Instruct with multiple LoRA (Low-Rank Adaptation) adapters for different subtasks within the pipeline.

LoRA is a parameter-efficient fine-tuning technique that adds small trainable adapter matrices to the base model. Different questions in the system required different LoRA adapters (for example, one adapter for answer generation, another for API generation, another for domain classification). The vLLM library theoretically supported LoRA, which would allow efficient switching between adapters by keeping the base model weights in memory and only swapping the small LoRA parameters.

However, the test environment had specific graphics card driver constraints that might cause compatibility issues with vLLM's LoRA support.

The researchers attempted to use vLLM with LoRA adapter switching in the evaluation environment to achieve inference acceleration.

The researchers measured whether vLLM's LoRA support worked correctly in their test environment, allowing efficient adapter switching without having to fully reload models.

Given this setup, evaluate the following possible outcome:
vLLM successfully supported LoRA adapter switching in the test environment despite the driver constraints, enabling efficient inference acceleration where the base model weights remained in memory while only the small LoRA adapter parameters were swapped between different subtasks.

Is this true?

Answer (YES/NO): NO